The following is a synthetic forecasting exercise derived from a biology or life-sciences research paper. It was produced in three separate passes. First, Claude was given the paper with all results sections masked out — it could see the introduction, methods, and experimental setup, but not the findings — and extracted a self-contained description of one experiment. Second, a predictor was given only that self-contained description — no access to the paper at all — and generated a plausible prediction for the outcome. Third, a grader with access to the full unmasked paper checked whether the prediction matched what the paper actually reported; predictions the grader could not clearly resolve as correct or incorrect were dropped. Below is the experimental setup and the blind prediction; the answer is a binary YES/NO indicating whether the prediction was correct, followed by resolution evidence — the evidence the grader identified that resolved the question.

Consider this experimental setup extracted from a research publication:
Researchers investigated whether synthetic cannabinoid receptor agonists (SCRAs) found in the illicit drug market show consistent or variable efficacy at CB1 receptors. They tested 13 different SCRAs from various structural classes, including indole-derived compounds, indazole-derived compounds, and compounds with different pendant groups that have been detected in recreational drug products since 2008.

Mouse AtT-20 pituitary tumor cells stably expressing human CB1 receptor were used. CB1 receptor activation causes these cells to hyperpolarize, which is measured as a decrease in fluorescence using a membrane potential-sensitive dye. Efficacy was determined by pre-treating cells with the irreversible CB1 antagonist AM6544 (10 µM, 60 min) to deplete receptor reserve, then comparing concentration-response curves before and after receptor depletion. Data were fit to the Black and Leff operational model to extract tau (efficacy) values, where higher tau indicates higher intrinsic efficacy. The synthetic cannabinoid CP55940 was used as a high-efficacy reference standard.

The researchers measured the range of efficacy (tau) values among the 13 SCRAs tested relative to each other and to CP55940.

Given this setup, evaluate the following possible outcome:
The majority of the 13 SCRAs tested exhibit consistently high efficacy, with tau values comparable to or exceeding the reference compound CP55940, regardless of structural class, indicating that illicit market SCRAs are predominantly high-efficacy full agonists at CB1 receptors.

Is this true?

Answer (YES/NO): NO